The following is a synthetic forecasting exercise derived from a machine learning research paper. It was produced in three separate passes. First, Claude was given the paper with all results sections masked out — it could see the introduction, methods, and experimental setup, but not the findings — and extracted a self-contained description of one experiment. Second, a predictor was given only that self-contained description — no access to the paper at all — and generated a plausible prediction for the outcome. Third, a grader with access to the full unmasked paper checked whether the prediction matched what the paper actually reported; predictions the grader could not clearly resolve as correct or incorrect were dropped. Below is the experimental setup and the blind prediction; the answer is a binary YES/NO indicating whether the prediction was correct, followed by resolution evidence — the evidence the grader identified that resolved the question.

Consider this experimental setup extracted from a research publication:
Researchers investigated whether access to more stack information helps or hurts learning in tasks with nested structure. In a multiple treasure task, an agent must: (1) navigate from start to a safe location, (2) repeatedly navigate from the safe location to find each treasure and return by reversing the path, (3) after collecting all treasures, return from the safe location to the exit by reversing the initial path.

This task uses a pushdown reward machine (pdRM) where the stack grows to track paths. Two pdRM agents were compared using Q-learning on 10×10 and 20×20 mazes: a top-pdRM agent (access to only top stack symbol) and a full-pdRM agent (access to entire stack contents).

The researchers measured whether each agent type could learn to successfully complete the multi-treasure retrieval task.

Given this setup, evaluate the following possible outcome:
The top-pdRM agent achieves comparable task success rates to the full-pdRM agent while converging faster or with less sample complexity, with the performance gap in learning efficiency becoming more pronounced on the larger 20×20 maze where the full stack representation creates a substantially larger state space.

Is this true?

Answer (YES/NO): NO